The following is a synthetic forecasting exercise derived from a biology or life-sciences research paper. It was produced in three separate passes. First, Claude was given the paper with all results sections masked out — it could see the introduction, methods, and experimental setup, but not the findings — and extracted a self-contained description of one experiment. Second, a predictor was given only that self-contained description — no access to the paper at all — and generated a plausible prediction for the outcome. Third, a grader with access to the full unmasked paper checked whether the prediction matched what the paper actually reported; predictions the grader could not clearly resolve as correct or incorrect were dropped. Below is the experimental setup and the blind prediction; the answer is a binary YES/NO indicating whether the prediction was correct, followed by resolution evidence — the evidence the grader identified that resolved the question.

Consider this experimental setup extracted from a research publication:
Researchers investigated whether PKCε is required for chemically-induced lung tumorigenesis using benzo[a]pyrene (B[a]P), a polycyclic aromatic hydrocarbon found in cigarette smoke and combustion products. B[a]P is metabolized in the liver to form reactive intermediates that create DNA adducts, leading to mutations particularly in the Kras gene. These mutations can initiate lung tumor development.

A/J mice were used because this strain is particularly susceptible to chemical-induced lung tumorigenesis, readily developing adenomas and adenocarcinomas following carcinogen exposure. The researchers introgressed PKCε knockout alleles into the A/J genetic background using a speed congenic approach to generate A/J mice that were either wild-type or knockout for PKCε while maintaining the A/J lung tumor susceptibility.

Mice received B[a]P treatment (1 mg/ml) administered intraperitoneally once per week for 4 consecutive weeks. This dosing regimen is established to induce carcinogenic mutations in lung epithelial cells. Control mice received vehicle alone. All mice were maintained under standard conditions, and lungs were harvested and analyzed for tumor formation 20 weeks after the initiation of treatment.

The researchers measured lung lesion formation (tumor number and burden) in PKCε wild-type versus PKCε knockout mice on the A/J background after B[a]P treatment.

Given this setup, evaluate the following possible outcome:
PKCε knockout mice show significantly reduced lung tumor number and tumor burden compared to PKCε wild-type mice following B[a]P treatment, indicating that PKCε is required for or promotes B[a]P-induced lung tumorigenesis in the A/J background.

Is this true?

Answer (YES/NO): YES